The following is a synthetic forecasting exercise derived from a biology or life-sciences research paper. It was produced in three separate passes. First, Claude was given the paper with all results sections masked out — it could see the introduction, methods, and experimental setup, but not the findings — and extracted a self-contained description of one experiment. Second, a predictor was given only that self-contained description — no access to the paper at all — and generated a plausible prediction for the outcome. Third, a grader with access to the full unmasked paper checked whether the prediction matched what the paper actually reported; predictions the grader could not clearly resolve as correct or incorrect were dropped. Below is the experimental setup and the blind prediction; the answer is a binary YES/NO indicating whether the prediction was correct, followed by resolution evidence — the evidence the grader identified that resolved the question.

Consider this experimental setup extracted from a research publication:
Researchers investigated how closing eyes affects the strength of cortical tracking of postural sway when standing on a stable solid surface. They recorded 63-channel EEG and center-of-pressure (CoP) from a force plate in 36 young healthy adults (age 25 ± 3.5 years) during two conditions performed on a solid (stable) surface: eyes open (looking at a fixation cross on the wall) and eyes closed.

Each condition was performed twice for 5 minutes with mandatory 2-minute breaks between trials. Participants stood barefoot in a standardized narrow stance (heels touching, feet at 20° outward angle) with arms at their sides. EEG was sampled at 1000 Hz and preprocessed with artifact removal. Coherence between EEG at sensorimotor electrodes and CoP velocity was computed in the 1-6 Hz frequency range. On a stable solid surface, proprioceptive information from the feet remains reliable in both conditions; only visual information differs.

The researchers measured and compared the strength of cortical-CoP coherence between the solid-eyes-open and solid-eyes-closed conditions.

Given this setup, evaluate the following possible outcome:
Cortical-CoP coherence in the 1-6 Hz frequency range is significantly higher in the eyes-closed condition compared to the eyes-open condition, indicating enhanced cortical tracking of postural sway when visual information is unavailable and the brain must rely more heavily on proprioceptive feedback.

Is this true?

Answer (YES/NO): NO